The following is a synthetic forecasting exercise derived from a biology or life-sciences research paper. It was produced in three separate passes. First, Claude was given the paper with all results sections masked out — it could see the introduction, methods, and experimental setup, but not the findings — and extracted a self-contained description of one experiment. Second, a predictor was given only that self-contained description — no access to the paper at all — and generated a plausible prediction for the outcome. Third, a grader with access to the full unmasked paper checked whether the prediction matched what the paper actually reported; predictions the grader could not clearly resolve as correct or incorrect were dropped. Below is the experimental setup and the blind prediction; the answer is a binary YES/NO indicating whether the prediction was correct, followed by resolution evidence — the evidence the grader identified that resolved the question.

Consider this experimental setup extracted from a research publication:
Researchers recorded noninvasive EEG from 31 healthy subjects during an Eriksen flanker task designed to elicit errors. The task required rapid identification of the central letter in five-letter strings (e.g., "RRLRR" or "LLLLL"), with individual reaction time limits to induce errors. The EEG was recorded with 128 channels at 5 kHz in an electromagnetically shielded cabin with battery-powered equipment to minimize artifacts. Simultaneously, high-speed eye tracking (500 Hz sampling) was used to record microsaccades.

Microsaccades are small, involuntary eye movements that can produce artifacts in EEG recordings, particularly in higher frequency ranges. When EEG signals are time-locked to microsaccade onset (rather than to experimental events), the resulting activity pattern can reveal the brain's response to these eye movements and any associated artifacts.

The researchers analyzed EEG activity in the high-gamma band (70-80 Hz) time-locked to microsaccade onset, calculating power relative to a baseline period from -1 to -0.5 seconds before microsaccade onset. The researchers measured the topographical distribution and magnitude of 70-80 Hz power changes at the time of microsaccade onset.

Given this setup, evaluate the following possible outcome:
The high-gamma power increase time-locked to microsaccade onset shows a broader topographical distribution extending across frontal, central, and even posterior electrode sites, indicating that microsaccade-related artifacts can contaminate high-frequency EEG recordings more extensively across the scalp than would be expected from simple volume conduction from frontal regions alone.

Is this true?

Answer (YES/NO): YES